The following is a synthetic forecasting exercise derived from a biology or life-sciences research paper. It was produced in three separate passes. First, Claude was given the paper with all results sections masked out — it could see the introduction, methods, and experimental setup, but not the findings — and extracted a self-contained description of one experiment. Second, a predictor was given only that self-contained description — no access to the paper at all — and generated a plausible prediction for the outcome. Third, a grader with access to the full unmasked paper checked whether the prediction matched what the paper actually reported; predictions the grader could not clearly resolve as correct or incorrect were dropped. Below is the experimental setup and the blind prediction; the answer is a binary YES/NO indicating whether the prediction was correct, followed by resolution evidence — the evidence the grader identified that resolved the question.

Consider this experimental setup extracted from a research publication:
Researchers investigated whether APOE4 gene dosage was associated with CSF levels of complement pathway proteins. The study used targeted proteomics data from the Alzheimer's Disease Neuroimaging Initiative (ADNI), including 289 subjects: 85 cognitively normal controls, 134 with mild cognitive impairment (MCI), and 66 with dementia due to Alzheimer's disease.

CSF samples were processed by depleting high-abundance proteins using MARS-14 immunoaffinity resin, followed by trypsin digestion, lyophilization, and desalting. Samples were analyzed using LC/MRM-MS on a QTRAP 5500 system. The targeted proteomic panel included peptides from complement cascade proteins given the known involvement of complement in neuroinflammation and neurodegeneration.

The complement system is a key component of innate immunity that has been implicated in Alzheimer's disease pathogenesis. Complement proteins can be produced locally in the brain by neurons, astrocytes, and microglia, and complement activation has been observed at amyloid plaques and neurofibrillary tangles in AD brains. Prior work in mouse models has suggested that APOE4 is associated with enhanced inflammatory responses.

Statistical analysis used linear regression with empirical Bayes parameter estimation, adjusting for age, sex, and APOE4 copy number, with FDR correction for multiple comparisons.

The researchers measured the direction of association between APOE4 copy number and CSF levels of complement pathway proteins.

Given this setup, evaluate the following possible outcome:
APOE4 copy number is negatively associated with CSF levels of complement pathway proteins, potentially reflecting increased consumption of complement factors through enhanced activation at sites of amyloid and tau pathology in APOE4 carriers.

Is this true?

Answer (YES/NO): YES